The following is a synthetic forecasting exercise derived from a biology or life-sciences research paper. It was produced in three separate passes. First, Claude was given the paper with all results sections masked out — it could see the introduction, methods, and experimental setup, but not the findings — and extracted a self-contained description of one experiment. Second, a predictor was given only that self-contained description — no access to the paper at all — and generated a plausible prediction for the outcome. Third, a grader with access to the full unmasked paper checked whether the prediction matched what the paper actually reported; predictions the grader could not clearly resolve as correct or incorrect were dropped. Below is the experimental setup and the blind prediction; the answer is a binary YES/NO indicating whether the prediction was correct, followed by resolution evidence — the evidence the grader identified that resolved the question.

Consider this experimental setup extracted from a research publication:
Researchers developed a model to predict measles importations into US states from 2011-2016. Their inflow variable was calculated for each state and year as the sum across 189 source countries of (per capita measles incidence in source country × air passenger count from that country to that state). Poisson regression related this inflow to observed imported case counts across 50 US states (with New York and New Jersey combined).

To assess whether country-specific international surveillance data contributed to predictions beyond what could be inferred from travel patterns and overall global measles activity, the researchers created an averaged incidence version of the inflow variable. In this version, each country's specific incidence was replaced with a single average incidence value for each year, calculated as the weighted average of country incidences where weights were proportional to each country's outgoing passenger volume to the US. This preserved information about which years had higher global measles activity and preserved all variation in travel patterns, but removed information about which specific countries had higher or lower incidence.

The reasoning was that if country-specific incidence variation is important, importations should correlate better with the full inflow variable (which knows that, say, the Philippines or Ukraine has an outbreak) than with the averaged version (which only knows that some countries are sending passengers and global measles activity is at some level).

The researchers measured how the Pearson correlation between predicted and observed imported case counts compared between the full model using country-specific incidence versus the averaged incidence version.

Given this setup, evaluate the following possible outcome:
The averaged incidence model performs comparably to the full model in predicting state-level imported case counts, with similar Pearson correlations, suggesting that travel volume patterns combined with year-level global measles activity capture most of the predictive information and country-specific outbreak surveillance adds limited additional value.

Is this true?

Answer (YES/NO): NO